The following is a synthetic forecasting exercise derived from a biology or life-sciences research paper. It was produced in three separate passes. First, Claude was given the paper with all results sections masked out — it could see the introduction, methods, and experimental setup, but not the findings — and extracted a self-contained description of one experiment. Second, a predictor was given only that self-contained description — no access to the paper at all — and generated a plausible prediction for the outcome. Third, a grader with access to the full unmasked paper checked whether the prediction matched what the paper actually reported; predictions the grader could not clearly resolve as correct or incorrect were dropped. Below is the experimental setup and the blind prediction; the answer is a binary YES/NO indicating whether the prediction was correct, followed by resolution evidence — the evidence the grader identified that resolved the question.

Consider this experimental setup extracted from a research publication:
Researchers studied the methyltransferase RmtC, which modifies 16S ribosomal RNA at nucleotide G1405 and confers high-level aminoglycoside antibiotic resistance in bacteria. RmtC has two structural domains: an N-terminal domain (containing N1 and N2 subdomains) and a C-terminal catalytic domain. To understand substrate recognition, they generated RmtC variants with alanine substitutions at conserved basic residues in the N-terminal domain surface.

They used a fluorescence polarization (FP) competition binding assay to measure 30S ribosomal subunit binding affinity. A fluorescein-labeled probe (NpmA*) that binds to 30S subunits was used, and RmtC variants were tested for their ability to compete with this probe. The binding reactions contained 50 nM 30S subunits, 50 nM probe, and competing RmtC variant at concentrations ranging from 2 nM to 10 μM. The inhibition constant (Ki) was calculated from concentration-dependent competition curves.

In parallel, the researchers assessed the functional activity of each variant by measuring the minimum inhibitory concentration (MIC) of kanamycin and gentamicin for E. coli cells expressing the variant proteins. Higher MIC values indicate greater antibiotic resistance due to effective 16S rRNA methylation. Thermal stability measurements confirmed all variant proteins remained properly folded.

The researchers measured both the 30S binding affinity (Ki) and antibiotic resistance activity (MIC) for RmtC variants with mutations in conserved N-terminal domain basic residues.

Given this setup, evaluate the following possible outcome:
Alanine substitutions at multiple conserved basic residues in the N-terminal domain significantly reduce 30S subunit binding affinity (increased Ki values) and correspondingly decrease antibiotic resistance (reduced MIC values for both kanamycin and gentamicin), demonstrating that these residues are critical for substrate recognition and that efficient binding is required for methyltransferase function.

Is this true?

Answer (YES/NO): NO